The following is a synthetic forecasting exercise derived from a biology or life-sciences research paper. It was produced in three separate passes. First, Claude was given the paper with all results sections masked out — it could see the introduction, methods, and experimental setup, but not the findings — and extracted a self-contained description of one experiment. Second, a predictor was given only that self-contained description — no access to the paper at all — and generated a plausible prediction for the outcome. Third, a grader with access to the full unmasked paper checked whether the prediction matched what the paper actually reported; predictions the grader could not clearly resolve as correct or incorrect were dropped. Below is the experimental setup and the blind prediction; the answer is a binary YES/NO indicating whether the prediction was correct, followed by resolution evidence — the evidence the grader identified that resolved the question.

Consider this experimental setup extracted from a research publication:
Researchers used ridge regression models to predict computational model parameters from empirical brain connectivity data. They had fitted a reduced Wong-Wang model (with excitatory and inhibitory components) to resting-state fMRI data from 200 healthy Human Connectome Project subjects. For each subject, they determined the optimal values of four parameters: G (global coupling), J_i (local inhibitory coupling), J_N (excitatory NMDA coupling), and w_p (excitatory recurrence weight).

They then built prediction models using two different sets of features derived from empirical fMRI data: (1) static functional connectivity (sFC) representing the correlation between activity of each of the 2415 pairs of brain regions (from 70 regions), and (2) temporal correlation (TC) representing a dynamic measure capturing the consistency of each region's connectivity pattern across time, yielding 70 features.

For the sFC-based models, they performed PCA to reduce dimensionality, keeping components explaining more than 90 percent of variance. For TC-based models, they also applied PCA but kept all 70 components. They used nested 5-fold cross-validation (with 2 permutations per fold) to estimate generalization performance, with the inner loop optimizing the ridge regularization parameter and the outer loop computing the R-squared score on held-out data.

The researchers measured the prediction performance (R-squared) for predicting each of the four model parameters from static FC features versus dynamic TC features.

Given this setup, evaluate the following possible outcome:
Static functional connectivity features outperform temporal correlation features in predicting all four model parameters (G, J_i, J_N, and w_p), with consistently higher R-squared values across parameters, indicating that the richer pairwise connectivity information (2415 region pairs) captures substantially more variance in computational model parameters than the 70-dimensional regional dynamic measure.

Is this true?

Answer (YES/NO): NO